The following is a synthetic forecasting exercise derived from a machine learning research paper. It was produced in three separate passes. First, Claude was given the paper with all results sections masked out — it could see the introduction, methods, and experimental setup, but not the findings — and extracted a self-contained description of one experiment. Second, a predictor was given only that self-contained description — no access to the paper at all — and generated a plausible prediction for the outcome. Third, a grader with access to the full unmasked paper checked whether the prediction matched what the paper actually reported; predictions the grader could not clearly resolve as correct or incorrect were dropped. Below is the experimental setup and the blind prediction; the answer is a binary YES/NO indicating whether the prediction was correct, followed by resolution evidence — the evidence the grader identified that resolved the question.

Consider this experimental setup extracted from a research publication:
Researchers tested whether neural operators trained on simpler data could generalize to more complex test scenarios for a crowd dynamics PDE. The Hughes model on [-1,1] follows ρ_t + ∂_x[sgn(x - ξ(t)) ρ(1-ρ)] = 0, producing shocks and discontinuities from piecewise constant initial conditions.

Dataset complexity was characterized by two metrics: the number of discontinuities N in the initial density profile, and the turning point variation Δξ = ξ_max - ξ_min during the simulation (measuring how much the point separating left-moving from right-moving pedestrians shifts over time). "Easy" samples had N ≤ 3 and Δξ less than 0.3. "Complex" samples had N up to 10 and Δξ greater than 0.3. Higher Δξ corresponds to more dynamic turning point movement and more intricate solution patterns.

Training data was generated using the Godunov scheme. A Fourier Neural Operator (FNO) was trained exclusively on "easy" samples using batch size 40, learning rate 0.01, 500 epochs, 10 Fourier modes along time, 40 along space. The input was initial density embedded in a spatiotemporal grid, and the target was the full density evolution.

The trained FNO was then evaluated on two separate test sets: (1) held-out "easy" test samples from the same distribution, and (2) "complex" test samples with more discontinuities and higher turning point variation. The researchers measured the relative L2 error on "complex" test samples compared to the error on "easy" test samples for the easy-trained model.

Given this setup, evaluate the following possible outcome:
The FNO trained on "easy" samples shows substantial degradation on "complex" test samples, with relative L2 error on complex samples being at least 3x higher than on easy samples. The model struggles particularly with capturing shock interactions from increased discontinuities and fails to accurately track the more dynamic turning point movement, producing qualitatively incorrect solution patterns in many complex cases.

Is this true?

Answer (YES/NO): NO